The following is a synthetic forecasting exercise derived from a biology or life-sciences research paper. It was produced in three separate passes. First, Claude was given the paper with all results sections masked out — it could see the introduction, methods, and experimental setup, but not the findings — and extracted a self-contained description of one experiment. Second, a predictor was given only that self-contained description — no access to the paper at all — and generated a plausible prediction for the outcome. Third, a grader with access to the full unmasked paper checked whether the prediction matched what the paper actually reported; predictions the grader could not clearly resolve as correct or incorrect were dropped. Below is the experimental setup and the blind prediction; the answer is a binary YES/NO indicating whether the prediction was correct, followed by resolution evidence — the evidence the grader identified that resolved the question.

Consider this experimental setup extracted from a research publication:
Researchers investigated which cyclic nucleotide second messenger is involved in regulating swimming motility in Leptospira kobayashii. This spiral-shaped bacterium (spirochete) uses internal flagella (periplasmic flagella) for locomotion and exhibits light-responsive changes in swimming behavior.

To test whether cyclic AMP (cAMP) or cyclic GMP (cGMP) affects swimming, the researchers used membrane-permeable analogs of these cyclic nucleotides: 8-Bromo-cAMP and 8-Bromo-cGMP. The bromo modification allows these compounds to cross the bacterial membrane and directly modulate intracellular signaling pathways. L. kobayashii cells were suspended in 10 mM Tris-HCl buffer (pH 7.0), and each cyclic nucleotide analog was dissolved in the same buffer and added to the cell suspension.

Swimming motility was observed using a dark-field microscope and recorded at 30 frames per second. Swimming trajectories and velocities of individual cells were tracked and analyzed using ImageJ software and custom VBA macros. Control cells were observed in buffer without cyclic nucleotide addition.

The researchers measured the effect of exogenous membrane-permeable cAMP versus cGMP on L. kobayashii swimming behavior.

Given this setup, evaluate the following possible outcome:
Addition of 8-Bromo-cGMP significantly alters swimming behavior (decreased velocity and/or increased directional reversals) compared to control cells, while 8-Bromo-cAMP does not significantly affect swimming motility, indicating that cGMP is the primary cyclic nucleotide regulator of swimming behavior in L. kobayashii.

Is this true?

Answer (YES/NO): NO